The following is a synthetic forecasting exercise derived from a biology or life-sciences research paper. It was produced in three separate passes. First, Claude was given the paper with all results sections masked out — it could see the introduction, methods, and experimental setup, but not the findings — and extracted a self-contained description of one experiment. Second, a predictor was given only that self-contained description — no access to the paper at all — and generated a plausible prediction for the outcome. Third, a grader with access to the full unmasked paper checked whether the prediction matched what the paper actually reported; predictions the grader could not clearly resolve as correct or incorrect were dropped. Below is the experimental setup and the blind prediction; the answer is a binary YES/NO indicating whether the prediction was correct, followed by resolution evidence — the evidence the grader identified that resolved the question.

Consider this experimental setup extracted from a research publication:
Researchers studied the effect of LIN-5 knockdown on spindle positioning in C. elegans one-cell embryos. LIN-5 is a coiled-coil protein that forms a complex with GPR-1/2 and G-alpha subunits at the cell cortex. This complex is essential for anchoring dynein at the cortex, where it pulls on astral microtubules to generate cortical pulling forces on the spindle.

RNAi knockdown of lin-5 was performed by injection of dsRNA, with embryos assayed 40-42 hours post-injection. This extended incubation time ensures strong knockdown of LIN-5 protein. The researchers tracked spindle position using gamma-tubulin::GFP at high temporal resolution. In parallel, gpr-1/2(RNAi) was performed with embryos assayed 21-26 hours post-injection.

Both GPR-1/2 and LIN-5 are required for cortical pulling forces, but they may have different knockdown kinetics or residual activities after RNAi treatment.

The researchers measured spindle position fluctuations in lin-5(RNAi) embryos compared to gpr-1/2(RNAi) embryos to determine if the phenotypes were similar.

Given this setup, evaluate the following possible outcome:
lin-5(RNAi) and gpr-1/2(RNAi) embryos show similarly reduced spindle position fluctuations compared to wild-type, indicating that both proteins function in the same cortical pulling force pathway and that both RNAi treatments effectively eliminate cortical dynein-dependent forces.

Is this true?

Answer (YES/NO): NO